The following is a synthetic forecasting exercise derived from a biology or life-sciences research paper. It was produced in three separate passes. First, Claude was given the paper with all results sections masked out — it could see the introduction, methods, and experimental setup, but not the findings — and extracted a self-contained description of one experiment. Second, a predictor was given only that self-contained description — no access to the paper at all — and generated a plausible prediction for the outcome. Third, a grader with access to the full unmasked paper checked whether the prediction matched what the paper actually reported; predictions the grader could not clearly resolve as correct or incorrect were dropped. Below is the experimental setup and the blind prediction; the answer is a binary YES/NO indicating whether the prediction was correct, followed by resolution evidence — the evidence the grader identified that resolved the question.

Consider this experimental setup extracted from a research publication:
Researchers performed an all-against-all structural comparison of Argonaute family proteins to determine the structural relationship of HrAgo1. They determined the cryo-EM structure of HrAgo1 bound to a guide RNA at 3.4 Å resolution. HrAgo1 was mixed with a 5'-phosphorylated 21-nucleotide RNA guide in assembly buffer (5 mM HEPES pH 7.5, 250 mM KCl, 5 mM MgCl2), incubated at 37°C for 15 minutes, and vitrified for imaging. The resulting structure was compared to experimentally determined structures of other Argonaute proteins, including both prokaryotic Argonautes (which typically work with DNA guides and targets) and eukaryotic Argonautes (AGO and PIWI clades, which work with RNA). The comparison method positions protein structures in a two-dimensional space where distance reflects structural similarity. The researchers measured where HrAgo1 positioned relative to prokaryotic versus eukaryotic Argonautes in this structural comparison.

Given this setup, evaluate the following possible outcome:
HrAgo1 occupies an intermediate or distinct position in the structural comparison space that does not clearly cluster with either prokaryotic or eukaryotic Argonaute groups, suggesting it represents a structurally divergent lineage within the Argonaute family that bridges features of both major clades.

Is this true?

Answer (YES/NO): YES